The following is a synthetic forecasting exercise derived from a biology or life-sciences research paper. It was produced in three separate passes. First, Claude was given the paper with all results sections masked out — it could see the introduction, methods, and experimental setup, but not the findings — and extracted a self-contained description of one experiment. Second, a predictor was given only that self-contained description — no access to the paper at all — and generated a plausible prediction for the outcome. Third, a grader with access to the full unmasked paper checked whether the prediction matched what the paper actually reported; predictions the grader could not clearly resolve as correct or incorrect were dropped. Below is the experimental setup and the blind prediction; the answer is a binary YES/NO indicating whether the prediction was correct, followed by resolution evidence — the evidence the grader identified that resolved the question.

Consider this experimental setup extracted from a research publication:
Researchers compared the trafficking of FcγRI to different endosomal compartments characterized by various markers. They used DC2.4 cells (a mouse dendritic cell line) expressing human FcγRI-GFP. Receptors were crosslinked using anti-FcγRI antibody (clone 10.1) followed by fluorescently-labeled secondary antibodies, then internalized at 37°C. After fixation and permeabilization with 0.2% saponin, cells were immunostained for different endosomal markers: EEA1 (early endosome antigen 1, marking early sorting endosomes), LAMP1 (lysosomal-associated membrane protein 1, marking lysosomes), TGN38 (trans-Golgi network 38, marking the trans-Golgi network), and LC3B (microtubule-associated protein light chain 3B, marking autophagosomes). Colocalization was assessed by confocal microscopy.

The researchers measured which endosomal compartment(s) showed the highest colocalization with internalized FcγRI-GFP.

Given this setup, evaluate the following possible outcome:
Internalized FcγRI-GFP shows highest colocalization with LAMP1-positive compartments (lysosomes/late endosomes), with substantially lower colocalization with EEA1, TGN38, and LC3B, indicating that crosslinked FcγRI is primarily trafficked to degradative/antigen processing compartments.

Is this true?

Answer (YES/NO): NO